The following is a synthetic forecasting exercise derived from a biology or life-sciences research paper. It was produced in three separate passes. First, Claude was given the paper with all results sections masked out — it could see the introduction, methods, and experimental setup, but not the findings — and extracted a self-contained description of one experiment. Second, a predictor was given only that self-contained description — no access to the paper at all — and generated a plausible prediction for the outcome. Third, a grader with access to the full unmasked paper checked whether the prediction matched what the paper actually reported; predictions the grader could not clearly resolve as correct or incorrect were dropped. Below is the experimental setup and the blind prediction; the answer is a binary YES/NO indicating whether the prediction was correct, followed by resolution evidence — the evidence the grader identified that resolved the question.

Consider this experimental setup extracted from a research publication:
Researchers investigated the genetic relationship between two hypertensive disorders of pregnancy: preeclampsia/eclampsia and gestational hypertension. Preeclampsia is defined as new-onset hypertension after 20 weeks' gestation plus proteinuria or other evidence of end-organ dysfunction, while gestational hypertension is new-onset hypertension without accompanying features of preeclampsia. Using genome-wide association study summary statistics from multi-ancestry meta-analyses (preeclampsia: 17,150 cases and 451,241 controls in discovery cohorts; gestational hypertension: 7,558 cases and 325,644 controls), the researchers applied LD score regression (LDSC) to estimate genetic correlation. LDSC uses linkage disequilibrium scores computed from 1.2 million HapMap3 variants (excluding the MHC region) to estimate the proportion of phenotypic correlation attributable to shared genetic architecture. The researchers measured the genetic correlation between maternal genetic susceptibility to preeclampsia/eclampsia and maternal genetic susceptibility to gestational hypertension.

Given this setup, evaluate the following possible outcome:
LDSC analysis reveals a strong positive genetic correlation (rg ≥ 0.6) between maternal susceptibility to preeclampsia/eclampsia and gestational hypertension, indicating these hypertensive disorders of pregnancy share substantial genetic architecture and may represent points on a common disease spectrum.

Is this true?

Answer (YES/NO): YES